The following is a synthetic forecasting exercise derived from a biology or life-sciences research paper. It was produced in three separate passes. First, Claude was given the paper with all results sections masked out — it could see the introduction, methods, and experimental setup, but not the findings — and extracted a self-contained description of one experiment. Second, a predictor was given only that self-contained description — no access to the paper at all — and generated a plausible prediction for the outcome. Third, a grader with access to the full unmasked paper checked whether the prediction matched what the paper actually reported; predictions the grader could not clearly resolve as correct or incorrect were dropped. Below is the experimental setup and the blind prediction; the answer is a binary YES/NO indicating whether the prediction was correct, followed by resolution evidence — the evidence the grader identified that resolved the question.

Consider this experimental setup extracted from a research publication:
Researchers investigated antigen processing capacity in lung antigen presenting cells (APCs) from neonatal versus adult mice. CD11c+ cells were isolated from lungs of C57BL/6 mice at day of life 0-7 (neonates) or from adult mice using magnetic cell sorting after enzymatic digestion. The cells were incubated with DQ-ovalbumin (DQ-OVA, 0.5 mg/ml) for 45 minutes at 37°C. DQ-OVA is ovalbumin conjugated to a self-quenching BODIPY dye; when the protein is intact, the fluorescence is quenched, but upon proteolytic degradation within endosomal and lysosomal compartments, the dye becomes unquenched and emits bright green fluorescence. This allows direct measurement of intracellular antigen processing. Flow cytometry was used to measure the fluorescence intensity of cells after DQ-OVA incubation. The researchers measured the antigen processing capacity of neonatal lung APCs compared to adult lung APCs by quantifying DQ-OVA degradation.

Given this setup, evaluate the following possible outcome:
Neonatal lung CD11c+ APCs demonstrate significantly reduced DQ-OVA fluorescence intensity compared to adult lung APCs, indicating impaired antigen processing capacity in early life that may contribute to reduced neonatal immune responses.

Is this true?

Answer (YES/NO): NO